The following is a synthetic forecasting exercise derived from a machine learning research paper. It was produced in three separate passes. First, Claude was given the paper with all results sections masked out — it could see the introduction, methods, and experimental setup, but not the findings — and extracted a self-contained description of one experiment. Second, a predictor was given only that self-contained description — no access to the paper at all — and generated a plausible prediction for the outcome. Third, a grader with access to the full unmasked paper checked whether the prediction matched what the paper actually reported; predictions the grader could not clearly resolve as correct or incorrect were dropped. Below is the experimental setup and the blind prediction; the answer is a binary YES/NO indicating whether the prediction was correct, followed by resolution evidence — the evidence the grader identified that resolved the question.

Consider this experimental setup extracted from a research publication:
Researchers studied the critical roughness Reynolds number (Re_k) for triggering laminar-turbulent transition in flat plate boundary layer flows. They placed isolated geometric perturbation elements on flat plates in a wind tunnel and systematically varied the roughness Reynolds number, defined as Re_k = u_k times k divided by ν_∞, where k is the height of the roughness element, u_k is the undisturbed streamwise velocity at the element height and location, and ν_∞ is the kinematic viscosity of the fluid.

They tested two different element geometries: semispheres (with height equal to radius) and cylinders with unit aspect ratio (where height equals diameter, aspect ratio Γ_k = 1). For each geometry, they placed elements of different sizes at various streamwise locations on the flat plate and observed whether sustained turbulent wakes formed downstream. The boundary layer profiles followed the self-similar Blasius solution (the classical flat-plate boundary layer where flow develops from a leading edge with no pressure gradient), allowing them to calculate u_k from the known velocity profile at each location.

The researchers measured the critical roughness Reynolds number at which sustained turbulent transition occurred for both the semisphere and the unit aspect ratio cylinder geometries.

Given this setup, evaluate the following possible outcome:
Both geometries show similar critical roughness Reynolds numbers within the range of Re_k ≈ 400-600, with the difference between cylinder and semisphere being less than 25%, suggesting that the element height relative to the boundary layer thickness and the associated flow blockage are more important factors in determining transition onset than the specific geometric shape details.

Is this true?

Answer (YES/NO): NO